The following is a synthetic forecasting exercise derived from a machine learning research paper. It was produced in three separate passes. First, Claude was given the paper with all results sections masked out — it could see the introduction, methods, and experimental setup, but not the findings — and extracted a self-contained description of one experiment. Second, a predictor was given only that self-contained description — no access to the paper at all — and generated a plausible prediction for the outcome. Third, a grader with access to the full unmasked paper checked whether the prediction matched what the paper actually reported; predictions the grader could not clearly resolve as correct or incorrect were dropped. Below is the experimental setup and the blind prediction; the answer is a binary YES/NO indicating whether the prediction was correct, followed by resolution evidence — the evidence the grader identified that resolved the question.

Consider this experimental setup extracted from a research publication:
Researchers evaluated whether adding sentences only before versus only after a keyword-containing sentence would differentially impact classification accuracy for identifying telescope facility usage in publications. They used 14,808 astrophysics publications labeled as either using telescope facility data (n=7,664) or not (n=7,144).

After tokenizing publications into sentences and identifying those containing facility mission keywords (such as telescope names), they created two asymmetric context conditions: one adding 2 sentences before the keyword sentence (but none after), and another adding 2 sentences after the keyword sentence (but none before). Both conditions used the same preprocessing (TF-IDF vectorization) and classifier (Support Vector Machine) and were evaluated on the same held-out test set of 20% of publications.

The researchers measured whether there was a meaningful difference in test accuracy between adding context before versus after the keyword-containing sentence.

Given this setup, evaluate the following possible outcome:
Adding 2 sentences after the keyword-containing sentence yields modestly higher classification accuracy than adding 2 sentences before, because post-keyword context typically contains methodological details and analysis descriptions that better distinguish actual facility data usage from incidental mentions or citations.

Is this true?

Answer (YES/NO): NO